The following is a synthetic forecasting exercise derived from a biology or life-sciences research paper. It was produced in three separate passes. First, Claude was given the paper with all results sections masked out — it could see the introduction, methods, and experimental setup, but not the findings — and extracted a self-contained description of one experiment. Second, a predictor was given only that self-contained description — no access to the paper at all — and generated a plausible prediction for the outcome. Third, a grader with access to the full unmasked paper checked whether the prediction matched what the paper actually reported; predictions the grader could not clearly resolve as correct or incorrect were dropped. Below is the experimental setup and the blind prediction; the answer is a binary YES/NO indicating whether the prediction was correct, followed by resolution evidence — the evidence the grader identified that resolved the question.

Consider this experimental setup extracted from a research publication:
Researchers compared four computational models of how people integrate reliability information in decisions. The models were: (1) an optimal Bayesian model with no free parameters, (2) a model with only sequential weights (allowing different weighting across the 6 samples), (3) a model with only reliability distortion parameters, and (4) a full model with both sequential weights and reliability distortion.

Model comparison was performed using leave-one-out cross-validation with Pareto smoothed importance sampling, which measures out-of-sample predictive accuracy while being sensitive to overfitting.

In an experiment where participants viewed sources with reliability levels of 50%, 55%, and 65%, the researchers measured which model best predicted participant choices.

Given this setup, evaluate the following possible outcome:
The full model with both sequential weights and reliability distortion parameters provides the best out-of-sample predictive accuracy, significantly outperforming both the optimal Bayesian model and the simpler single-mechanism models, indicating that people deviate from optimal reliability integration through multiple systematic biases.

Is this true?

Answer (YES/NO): YES